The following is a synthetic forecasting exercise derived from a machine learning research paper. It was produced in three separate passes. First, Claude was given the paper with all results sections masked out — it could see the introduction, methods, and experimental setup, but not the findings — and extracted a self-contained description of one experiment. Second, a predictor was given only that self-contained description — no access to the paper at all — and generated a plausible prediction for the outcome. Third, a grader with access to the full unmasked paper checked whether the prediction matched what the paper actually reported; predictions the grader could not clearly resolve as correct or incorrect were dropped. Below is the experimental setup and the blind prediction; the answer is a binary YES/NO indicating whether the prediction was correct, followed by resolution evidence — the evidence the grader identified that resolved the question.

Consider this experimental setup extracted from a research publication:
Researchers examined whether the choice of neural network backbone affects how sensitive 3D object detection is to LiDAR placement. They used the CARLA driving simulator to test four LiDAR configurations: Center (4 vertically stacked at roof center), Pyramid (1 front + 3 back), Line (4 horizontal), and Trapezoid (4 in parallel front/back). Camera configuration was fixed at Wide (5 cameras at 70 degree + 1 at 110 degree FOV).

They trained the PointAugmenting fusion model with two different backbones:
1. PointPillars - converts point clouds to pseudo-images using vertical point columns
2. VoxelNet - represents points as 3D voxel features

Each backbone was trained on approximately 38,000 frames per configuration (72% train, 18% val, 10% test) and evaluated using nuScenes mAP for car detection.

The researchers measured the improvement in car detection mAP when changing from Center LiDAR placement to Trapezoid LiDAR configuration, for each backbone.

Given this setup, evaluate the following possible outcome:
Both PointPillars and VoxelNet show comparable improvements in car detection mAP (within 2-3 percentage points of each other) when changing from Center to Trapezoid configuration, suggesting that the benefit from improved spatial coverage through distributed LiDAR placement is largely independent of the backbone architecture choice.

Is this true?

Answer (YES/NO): NO